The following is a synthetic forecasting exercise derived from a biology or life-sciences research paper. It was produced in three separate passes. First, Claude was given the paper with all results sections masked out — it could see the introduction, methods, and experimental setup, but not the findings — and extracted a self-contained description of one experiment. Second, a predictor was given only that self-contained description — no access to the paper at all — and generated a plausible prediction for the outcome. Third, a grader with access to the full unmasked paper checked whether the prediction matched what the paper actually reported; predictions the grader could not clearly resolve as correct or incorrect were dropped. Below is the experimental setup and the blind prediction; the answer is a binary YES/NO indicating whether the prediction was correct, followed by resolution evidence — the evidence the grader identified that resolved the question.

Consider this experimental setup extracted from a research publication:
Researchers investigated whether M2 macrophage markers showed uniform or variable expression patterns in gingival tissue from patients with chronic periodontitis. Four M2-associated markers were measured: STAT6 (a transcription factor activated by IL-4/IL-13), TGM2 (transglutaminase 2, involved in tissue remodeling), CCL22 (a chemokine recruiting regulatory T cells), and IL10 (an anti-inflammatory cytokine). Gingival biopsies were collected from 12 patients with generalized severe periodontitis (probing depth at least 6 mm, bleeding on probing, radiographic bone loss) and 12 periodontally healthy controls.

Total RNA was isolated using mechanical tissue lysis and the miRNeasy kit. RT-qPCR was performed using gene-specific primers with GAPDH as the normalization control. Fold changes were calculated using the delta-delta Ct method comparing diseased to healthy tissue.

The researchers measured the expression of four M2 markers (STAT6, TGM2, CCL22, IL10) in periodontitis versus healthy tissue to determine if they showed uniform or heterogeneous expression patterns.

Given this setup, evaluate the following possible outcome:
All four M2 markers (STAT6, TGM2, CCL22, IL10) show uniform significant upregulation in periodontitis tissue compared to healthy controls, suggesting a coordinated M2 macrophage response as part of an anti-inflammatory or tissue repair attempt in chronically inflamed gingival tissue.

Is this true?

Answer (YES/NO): NO